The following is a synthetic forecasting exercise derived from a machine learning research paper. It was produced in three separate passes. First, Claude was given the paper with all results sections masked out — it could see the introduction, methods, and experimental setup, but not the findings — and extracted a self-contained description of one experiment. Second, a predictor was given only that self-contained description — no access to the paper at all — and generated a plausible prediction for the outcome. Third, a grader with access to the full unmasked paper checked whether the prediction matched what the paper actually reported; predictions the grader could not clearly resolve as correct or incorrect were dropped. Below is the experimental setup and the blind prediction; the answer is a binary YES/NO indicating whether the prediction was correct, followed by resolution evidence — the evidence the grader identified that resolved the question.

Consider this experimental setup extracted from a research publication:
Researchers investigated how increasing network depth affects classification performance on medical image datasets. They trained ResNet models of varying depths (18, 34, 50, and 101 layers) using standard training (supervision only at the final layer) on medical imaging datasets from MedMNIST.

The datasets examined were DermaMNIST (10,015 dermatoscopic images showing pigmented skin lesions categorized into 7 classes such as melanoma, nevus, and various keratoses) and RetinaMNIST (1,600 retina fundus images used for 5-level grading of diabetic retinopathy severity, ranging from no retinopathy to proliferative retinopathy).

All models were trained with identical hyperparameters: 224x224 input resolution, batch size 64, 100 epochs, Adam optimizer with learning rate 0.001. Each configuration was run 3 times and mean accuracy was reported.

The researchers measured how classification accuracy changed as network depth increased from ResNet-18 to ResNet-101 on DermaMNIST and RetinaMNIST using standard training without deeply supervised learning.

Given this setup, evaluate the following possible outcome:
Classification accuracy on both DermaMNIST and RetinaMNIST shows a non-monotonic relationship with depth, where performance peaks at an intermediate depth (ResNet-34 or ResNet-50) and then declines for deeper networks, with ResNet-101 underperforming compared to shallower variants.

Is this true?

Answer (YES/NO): NO